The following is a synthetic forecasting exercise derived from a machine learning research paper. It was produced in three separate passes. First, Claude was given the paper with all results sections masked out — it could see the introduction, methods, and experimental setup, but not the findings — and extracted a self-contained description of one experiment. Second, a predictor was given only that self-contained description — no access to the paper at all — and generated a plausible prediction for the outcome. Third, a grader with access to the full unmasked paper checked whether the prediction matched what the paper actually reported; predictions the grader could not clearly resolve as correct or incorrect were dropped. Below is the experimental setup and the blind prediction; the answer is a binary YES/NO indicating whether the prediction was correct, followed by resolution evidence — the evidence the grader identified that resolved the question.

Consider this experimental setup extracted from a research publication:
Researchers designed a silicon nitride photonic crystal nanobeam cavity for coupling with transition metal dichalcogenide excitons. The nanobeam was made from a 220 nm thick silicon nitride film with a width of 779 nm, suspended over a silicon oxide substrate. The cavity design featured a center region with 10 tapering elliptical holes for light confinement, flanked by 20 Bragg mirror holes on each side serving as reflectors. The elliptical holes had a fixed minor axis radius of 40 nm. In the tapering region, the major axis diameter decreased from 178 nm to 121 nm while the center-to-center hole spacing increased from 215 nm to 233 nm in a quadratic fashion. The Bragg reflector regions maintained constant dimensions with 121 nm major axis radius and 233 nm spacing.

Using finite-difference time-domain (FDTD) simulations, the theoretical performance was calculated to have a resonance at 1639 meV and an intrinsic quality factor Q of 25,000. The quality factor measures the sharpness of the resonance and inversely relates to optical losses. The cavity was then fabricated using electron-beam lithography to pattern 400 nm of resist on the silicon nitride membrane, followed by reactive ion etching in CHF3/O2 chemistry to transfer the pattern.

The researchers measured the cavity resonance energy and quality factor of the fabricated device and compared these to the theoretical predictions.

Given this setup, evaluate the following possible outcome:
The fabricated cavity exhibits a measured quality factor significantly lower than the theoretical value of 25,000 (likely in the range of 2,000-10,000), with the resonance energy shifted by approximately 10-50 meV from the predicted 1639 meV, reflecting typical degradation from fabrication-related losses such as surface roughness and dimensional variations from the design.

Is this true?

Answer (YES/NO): NO